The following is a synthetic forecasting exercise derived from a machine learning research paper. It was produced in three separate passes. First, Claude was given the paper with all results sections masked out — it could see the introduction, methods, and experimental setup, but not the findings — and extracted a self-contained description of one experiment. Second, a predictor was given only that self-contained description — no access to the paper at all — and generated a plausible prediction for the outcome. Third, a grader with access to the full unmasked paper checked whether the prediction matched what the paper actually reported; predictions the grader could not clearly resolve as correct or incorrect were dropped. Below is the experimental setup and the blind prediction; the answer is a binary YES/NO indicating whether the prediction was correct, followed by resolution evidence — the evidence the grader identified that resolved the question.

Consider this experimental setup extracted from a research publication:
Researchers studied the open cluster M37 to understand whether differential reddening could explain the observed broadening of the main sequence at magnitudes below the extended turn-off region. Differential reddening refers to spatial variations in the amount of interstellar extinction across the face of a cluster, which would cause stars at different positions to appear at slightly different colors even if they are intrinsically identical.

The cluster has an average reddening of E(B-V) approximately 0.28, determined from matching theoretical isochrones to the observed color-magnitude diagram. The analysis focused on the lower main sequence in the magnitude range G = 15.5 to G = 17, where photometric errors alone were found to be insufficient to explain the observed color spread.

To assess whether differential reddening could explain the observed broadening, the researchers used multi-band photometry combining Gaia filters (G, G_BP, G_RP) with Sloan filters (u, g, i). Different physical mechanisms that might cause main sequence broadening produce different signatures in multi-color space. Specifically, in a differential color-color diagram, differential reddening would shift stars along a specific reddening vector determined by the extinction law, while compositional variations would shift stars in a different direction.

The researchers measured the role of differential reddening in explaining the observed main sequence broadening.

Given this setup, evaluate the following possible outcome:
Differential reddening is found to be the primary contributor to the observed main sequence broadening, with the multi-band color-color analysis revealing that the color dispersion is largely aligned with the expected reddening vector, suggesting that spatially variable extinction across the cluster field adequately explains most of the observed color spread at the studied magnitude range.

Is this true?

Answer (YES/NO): NO